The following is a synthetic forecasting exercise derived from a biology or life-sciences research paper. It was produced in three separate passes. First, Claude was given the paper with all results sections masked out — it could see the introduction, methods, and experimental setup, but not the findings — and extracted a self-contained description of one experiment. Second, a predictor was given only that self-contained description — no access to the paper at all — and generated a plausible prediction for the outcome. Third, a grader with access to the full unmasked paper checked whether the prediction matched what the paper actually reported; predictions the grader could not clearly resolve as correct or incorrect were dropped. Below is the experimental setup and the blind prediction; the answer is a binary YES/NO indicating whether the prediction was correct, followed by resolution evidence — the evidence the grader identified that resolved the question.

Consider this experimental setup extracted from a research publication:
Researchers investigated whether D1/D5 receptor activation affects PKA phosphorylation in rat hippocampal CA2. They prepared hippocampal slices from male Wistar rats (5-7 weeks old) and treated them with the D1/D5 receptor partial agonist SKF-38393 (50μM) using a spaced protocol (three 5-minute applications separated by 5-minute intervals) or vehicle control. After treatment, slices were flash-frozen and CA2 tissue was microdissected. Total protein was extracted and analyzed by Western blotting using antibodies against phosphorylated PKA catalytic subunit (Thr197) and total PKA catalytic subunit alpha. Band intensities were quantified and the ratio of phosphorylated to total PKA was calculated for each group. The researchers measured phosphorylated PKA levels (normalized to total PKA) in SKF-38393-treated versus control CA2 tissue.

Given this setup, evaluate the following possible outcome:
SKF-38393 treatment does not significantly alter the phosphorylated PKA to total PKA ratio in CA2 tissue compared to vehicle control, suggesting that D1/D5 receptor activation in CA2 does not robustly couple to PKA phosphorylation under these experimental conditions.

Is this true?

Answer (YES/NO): NO